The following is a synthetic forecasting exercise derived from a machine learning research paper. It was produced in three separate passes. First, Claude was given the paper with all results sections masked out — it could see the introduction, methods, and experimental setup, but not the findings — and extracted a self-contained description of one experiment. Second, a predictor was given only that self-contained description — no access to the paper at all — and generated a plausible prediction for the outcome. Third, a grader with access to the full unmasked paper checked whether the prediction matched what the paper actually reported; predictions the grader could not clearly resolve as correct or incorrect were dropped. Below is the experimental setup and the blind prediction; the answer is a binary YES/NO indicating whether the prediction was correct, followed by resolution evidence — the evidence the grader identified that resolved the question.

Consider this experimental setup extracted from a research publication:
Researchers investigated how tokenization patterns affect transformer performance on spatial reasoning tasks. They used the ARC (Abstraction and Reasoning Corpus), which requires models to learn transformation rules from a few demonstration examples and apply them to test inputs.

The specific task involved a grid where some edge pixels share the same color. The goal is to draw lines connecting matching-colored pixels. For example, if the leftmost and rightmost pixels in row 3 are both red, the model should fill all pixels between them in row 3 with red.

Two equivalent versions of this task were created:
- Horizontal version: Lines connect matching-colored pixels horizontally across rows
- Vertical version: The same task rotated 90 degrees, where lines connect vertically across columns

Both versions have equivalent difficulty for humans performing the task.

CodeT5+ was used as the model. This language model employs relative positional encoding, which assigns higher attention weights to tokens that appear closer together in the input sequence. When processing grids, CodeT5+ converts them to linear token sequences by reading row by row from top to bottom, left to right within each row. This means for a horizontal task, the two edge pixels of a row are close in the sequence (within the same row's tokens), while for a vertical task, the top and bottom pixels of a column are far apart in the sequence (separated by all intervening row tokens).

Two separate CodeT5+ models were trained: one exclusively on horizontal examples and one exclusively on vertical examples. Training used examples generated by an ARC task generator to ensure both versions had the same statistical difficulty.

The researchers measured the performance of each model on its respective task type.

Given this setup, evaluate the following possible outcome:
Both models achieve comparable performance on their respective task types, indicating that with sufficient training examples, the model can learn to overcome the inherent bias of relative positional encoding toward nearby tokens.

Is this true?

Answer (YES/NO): NO